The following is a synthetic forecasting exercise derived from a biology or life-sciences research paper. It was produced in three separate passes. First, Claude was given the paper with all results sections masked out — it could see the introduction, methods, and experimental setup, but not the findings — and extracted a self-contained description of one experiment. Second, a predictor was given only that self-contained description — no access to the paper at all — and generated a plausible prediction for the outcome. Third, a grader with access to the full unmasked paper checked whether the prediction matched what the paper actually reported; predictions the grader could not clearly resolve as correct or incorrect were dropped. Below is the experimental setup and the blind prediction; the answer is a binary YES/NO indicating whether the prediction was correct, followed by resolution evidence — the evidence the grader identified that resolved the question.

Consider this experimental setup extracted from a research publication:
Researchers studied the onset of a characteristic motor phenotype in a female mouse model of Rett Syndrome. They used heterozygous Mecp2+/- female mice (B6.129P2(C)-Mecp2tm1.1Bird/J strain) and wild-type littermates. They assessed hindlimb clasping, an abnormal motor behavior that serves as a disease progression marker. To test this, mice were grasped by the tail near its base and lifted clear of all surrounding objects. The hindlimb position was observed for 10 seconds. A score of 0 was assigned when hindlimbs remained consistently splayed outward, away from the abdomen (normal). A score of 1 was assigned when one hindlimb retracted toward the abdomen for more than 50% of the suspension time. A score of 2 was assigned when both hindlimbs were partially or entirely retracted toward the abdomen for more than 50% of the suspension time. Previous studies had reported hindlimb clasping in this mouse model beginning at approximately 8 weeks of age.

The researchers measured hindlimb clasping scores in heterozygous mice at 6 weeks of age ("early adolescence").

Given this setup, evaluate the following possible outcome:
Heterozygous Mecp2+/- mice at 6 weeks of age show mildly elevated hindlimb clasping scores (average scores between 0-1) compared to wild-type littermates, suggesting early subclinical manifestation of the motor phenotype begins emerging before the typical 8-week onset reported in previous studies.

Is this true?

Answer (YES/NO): NO